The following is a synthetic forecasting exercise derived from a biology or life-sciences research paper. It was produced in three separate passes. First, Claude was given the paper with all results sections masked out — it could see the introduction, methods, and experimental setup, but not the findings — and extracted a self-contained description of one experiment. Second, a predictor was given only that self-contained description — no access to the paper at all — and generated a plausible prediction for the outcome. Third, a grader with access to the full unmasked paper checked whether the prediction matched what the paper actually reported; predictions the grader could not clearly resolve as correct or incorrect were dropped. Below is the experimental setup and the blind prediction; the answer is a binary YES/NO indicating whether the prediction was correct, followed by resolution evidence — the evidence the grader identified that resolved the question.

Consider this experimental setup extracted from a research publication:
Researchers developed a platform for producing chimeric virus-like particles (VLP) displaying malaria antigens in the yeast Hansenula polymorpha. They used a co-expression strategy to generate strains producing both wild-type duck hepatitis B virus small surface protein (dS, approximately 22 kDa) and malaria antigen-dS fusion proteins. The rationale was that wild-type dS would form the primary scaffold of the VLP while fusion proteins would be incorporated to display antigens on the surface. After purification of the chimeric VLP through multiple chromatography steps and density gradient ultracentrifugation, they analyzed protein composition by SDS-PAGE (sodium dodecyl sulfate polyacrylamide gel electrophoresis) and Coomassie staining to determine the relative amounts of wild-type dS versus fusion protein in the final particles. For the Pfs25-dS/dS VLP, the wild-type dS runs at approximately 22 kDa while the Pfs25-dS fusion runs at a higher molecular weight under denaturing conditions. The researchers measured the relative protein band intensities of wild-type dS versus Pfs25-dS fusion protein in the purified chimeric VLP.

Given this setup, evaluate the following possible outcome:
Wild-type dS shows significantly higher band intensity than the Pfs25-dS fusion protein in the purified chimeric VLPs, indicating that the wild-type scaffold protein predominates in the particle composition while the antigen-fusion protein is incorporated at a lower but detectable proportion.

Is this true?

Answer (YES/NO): YES